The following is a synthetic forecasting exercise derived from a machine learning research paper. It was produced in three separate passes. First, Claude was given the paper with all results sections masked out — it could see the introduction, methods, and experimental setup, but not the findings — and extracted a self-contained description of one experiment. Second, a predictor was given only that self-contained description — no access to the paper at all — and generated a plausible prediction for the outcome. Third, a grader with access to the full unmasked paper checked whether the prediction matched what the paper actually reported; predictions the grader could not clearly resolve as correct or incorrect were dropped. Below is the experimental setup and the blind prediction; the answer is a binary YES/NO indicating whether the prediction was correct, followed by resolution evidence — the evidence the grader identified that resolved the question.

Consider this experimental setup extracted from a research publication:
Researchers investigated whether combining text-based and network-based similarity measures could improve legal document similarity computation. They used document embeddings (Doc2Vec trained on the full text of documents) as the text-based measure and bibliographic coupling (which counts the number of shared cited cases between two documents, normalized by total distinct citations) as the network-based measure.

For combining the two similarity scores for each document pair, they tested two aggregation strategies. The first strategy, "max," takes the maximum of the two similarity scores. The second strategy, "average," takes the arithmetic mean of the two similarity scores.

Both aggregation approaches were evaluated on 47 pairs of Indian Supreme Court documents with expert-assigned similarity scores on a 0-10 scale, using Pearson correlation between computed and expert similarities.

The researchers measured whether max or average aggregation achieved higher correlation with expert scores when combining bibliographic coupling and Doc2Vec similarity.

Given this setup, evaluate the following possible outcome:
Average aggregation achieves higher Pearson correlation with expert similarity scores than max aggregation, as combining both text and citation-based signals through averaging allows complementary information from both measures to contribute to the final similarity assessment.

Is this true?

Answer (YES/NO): NO